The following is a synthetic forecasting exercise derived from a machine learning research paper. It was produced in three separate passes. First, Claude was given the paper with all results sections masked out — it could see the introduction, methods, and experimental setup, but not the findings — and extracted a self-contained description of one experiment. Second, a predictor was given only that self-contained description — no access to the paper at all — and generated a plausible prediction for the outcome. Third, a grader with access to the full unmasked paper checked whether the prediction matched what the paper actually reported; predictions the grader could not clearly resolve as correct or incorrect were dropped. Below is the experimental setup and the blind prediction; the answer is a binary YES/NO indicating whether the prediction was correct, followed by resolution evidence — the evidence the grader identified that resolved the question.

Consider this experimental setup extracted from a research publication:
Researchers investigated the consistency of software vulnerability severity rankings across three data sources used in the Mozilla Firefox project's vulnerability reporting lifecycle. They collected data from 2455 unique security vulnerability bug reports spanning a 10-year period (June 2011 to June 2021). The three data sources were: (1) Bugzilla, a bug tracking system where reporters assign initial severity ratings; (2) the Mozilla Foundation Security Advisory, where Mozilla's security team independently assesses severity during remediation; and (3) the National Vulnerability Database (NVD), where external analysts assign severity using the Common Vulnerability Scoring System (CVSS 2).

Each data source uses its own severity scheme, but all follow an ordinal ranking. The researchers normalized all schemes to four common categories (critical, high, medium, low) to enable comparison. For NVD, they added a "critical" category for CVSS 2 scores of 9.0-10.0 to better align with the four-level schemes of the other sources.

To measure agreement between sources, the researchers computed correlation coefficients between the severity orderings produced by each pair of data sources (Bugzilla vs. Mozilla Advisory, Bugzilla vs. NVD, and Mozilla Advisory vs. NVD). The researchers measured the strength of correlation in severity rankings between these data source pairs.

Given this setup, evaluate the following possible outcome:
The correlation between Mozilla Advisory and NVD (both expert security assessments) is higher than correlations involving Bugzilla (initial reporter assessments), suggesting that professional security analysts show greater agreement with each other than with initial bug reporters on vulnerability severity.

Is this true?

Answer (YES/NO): YES